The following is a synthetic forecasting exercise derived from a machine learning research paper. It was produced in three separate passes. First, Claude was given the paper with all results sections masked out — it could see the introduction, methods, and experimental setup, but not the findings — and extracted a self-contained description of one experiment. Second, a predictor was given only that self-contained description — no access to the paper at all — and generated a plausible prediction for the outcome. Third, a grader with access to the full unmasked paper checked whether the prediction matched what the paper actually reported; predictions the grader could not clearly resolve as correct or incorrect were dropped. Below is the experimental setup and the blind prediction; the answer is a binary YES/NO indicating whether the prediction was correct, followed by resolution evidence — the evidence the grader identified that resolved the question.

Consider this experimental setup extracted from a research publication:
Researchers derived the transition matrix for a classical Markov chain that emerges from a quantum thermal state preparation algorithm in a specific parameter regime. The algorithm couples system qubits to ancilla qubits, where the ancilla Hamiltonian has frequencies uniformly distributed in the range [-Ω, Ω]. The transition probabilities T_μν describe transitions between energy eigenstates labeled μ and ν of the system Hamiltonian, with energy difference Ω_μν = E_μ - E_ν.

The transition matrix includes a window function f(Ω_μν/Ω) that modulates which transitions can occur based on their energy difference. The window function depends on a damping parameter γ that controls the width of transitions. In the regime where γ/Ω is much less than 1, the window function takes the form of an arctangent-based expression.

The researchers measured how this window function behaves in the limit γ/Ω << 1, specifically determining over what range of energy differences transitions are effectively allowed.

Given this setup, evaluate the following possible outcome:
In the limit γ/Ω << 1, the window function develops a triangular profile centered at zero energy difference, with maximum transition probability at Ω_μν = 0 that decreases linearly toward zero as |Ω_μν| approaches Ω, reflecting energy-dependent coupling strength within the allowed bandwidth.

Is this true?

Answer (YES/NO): NO